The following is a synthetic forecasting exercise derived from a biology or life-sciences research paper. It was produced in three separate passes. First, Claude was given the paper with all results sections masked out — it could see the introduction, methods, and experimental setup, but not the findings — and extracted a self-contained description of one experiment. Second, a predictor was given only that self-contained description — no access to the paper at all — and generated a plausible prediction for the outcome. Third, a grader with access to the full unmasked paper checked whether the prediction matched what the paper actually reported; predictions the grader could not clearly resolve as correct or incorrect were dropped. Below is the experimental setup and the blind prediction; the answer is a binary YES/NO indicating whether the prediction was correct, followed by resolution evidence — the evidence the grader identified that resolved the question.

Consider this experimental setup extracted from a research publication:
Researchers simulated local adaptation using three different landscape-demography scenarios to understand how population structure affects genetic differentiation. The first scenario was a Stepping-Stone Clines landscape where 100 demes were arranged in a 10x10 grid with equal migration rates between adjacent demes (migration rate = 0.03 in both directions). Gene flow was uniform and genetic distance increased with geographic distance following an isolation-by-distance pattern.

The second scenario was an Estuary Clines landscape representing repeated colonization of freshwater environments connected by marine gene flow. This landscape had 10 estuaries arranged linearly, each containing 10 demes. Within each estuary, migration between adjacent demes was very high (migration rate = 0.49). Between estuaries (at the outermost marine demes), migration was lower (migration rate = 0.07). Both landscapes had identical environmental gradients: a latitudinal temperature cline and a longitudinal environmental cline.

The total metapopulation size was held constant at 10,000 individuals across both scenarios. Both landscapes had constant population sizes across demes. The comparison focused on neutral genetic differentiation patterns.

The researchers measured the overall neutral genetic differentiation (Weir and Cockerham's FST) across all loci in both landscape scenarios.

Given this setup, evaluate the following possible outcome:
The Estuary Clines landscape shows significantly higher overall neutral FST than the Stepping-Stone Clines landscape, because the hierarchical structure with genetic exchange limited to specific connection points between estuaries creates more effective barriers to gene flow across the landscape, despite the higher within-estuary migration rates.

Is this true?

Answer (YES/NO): YES